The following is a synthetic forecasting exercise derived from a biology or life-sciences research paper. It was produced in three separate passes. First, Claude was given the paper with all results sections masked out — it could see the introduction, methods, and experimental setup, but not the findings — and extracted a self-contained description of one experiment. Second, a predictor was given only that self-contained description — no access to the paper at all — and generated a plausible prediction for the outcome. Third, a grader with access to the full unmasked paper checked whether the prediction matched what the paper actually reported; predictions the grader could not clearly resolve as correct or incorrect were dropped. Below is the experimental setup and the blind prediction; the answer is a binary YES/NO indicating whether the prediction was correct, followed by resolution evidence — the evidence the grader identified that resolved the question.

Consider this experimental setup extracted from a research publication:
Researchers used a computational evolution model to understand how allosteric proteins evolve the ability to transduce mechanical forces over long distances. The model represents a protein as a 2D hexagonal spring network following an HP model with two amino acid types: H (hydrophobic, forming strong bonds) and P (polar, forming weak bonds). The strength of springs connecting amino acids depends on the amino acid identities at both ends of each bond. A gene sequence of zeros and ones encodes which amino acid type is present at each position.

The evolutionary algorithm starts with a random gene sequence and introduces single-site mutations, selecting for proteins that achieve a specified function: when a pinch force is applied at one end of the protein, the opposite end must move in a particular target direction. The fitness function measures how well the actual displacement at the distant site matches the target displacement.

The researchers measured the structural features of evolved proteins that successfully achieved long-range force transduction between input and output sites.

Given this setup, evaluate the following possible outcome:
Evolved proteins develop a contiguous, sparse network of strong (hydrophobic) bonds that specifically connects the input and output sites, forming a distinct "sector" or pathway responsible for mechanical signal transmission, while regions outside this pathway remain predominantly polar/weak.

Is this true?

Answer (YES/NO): NO